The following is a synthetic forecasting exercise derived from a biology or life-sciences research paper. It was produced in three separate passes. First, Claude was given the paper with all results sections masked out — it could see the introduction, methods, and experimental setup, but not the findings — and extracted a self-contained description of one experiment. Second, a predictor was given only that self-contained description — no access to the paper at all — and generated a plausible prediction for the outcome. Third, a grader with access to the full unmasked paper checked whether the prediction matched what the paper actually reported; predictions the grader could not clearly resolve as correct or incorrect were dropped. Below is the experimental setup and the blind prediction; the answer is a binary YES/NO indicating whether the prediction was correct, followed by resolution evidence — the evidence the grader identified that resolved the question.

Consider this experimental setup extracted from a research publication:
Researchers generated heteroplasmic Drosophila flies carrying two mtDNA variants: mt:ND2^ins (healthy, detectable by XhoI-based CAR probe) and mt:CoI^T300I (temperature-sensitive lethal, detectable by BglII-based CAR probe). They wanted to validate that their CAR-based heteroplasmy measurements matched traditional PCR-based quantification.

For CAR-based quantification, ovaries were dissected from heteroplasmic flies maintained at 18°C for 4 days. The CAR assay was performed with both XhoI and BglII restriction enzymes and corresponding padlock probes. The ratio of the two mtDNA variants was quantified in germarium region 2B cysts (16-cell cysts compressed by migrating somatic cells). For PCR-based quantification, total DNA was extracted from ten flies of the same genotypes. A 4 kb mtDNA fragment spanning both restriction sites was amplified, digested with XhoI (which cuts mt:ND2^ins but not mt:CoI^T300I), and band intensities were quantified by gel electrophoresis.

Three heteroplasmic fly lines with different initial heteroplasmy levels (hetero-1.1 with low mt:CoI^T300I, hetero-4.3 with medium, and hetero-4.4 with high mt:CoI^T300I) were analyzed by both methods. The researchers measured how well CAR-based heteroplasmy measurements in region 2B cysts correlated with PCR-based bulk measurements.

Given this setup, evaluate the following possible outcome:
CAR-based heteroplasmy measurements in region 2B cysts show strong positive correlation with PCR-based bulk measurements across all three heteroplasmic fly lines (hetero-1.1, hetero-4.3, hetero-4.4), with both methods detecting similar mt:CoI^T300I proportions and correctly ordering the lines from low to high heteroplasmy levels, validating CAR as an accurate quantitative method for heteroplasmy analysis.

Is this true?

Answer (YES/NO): YES